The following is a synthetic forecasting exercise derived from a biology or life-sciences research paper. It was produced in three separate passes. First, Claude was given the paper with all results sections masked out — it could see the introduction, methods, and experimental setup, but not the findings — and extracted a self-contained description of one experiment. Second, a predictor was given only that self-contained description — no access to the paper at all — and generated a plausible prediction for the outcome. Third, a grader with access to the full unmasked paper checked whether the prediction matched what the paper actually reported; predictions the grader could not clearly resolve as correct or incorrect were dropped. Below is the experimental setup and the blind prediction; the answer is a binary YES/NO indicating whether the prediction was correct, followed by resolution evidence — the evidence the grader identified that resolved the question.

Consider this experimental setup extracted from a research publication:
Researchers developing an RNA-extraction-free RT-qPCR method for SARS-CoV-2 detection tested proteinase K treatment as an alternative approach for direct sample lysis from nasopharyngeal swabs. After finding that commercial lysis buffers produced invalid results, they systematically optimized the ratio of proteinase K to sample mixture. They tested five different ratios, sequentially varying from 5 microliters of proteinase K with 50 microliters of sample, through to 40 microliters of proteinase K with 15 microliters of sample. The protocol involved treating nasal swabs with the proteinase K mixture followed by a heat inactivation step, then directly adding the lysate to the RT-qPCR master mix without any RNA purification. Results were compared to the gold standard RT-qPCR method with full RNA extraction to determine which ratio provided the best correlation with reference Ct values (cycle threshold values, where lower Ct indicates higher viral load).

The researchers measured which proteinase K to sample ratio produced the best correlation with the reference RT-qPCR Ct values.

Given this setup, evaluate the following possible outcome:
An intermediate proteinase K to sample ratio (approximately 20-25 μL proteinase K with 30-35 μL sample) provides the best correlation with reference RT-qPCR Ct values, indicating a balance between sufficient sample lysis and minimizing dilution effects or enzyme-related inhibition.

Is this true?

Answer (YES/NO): NO